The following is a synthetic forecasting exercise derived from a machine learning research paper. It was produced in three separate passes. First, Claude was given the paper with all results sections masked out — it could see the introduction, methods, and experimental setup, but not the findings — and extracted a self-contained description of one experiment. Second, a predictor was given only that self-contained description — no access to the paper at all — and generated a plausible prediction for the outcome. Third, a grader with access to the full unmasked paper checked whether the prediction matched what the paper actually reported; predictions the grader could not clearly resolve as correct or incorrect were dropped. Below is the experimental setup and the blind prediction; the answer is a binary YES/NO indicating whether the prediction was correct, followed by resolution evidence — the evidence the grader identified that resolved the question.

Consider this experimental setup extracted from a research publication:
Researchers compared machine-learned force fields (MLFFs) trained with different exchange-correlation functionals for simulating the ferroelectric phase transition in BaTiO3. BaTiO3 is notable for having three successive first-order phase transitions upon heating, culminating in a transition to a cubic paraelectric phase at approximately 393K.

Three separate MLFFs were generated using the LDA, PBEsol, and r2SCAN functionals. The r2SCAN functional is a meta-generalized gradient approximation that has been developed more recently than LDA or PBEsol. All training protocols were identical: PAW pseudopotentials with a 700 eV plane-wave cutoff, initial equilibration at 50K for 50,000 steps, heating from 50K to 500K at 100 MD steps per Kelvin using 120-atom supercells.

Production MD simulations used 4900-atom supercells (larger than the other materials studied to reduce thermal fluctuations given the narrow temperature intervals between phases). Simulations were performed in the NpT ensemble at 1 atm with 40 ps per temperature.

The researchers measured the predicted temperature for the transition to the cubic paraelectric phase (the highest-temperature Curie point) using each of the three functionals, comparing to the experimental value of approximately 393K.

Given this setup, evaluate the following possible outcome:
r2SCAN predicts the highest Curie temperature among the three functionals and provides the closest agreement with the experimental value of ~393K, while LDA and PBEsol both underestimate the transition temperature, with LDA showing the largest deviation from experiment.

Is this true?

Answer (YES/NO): YES